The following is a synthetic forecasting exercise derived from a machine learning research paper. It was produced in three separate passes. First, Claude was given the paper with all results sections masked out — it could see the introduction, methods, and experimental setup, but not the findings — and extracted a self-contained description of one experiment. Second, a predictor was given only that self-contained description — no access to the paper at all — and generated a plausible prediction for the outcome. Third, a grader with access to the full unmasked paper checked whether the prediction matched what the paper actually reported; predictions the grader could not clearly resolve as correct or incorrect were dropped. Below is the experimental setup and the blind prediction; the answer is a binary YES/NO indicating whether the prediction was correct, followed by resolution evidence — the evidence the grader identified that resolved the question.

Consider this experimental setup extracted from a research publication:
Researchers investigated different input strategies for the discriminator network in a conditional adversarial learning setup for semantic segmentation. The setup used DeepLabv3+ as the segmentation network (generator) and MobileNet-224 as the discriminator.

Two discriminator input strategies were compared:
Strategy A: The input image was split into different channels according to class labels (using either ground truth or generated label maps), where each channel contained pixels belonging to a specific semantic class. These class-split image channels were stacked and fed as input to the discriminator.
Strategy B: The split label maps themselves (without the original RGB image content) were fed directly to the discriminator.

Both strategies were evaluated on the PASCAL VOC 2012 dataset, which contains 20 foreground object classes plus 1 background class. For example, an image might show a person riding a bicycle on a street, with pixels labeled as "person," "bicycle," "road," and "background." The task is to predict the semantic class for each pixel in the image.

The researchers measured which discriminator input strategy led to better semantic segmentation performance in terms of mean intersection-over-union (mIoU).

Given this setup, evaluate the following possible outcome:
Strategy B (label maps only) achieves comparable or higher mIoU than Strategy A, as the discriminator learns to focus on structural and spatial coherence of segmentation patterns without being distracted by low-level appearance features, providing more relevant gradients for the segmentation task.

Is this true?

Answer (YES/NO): NO